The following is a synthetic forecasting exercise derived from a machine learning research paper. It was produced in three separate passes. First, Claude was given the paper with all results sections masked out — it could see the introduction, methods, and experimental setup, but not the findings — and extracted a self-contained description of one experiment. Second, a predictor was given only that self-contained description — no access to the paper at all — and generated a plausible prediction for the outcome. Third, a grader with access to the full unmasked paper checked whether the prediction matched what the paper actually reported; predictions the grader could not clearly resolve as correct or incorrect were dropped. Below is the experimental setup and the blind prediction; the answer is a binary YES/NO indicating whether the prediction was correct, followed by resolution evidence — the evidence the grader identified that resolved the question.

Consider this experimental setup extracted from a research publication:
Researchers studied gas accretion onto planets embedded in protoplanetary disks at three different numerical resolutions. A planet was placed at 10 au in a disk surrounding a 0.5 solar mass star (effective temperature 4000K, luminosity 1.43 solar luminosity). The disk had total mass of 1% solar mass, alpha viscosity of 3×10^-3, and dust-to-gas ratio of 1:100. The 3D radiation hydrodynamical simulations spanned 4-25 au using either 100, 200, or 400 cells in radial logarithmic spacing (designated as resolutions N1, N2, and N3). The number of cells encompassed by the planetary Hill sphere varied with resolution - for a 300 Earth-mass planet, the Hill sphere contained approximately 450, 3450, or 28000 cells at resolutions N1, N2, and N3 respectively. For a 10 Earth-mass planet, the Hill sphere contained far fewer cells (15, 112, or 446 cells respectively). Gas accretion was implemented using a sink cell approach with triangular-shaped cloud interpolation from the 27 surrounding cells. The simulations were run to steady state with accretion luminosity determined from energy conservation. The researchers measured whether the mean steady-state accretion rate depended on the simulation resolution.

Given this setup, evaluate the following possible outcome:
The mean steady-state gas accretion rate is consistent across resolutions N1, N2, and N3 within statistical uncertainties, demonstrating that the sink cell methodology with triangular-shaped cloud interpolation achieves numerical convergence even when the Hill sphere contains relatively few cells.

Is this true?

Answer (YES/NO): YES